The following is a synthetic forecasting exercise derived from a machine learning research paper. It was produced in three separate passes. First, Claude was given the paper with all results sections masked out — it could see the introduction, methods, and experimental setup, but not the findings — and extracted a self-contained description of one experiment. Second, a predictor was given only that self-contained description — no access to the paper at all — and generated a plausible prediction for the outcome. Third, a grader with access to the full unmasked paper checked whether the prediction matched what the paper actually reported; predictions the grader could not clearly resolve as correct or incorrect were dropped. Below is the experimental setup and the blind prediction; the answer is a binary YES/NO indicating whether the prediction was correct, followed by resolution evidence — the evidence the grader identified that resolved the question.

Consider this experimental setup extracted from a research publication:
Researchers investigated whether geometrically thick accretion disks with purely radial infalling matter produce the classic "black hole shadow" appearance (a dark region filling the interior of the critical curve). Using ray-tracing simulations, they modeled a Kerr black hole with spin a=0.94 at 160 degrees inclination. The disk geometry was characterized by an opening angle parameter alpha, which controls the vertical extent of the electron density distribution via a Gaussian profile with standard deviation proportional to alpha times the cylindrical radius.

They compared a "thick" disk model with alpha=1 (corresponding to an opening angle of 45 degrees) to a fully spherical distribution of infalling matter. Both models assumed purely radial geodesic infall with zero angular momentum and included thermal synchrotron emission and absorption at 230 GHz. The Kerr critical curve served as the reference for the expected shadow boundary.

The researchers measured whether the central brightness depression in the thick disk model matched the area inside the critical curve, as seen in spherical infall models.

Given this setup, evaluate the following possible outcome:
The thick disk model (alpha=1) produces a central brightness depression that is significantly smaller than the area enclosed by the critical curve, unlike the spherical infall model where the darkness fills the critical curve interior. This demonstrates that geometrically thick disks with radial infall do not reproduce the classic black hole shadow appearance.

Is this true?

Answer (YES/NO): YES